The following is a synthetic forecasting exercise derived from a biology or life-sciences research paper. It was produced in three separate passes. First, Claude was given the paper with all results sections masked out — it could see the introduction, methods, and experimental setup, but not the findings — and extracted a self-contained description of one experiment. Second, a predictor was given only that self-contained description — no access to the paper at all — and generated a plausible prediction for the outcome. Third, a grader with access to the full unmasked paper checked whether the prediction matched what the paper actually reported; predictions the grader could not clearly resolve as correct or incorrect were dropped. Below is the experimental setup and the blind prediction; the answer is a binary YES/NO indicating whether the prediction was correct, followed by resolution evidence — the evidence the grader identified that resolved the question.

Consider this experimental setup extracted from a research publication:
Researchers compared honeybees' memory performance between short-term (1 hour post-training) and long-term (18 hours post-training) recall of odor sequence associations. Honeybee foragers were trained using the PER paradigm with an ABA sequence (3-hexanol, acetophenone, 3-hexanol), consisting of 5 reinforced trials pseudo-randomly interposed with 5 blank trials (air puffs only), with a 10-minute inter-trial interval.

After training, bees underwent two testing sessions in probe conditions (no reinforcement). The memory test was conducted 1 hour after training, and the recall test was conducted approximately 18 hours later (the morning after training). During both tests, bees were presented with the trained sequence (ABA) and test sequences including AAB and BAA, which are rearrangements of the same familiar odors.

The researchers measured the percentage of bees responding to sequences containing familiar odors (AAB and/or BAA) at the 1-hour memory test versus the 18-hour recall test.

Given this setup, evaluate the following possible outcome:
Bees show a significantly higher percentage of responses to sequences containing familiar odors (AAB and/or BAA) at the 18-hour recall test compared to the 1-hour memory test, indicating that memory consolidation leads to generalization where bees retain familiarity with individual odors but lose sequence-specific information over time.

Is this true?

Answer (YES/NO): YES